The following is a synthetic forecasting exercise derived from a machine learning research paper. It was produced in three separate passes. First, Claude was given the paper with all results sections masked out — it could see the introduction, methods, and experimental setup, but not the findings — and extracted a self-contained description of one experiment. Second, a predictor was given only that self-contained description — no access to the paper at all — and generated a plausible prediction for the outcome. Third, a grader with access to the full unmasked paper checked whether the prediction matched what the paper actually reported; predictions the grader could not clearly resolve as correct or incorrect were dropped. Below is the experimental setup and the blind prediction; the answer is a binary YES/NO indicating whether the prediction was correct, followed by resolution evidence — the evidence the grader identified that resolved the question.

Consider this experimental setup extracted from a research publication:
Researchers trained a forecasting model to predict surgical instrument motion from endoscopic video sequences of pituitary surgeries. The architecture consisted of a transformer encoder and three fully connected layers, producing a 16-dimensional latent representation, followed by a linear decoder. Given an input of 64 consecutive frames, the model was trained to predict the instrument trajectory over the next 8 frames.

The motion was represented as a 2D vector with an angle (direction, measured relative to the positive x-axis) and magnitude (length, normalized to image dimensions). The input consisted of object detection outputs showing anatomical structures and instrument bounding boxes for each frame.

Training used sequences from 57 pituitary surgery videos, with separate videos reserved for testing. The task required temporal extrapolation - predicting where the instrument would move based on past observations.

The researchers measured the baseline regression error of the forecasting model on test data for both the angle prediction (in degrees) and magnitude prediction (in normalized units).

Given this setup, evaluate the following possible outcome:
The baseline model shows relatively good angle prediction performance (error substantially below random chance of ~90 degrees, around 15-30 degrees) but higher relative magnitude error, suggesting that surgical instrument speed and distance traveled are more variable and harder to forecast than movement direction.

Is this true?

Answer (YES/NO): NO